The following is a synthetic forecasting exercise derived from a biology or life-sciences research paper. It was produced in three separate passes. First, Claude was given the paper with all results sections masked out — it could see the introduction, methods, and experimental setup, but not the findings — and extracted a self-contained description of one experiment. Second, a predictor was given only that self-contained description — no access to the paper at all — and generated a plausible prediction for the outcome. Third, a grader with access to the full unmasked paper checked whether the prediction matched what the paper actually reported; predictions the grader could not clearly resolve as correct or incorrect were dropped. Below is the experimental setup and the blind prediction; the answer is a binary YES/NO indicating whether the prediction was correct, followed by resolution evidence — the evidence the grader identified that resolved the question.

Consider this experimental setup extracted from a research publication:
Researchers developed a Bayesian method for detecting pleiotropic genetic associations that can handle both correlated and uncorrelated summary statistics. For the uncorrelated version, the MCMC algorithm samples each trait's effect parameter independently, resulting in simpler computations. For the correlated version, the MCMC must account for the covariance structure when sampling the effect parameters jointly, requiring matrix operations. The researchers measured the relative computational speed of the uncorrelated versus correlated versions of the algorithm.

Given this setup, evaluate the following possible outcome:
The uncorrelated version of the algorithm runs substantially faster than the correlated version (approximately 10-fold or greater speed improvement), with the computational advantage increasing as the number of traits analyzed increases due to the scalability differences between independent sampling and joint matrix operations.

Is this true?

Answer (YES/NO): NO